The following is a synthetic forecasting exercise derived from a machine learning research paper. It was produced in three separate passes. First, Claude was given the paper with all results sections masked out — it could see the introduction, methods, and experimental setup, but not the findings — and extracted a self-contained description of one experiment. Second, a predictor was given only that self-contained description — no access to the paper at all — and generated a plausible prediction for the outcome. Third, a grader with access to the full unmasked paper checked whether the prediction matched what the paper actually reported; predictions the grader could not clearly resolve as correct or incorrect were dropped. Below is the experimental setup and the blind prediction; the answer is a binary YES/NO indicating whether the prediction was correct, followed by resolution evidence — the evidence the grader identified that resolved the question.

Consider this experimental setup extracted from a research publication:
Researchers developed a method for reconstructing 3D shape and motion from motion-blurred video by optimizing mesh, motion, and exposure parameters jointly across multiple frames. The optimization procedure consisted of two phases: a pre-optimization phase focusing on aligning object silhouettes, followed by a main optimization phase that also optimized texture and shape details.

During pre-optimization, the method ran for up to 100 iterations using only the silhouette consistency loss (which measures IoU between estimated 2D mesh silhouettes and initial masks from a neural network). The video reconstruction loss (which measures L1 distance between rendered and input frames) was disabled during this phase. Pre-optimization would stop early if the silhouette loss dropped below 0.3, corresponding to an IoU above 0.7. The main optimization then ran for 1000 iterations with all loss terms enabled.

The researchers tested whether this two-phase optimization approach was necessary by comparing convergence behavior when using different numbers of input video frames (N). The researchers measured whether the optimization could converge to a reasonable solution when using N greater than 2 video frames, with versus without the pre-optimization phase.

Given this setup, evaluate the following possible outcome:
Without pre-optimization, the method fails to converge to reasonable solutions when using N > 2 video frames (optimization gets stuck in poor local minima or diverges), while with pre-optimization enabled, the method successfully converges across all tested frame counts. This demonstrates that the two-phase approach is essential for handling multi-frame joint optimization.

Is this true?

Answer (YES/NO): YES